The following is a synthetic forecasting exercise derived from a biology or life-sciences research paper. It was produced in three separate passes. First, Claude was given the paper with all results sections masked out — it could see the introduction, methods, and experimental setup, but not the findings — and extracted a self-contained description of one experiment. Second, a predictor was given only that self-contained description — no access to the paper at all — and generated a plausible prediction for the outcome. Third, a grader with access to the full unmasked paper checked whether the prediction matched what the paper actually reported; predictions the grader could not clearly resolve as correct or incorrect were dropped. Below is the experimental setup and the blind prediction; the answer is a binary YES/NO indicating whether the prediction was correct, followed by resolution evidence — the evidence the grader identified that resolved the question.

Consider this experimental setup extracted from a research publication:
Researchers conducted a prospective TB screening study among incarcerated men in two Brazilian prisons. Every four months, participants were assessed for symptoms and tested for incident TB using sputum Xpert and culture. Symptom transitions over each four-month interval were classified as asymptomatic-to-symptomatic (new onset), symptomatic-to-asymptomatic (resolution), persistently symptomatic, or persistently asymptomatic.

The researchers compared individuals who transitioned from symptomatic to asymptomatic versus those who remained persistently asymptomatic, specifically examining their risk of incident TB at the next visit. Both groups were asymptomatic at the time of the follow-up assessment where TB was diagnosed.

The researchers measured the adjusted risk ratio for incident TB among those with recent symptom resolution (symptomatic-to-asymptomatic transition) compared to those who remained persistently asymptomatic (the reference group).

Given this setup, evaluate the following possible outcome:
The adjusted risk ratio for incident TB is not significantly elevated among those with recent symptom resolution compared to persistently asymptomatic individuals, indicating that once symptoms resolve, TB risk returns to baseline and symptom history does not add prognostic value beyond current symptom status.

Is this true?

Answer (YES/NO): YES